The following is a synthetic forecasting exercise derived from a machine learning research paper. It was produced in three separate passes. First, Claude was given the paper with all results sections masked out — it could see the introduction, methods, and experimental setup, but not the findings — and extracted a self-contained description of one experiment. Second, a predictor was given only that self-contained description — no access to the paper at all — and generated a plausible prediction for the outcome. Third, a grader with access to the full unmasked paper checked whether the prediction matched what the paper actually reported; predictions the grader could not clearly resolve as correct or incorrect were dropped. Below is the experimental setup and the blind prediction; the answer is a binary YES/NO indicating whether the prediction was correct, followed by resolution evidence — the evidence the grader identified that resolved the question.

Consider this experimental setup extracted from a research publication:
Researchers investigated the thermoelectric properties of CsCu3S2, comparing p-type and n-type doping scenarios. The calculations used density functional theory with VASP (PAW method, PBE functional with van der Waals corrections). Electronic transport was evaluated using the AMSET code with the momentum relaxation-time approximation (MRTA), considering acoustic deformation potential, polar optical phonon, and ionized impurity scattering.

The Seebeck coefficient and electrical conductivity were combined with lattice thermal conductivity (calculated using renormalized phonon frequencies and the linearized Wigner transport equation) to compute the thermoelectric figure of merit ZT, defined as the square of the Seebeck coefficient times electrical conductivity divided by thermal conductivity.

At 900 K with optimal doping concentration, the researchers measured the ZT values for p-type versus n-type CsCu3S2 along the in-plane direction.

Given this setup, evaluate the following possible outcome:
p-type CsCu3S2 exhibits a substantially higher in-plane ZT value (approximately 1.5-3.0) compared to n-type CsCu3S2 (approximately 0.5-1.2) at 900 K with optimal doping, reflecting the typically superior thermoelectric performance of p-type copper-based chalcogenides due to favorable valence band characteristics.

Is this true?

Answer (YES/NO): NO